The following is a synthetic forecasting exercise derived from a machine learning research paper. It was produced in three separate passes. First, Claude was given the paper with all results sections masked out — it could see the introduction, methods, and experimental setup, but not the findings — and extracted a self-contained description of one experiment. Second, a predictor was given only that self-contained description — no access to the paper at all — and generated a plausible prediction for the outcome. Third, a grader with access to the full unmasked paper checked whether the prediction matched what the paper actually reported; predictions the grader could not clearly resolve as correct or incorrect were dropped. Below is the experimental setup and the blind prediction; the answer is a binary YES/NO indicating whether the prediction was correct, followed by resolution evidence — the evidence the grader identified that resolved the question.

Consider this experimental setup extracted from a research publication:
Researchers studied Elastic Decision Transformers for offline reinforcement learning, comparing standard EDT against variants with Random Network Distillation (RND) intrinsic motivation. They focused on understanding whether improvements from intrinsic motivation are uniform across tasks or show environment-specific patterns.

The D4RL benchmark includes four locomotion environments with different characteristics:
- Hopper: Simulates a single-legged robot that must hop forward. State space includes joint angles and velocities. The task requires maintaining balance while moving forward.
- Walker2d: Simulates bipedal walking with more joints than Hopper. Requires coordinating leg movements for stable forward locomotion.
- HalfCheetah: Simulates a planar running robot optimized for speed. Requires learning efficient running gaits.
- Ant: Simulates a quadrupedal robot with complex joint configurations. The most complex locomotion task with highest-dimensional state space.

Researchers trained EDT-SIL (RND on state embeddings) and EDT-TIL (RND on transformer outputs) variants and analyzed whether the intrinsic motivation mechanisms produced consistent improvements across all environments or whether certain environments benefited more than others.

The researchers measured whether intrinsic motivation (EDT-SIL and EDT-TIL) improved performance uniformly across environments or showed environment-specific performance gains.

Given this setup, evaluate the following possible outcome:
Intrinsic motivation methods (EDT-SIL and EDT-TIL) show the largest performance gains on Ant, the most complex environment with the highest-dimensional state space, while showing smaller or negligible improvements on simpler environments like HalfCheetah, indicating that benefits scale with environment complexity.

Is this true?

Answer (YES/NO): NO